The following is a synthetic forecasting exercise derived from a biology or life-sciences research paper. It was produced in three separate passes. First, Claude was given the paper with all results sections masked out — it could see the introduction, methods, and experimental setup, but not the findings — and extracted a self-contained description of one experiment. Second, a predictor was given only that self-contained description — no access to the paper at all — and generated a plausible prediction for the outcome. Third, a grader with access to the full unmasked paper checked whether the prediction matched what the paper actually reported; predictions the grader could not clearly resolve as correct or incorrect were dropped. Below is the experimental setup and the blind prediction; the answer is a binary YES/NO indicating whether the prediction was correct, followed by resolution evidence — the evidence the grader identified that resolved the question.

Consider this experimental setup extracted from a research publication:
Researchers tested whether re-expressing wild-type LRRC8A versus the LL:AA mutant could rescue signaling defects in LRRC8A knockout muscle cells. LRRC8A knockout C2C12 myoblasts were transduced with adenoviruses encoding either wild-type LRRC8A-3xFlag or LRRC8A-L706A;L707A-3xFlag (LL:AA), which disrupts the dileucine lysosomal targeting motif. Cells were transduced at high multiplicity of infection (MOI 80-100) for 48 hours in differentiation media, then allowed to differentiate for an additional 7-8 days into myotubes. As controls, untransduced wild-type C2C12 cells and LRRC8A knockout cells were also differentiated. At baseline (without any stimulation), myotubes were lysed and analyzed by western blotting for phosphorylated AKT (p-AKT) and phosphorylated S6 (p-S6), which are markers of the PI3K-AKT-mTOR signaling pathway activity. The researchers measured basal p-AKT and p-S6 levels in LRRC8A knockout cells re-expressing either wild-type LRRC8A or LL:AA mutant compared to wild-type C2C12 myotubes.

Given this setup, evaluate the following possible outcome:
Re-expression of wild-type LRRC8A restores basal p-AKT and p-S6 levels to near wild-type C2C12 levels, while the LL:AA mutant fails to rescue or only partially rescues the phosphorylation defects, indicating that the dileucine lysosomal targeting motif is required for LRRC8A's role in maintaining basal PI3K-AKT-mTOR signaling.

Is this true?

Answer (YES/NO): YES